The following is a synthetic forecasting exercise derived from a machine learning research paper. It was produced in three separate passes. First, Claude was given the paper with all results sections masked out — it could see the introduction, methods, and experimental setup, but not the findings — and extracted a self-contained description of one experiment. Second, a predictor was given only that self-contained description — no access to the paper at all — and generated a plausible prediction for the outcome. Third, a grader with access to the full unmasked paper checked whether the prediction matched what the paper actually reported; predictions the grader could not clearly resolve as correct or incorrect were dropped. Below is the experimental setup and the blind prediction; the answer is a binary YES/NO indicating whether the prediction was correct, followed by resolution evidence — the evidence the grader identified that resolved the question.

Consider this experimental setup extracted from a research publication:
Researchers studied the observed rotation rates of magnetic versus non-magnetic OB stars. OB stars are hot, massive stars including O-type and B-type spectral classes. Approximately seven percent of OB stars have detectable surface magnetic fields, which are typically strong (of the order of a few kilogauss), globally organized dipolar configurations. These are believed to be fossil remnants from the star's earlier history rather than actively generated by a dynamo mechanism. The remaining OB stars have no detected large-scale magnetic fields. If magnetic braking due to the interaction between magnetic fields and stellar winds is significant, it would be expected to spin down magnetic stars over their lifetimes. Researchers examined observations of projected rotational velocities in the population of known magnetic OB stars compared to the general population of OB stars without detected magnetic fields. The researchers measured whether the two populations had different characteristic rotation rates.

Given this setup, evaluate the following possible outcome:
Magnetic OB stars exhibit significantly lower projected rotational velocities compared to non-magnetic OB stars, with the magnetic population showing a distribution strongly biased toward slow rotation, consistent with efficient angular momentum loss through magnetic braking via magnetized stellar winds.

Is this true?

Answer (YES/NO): YES